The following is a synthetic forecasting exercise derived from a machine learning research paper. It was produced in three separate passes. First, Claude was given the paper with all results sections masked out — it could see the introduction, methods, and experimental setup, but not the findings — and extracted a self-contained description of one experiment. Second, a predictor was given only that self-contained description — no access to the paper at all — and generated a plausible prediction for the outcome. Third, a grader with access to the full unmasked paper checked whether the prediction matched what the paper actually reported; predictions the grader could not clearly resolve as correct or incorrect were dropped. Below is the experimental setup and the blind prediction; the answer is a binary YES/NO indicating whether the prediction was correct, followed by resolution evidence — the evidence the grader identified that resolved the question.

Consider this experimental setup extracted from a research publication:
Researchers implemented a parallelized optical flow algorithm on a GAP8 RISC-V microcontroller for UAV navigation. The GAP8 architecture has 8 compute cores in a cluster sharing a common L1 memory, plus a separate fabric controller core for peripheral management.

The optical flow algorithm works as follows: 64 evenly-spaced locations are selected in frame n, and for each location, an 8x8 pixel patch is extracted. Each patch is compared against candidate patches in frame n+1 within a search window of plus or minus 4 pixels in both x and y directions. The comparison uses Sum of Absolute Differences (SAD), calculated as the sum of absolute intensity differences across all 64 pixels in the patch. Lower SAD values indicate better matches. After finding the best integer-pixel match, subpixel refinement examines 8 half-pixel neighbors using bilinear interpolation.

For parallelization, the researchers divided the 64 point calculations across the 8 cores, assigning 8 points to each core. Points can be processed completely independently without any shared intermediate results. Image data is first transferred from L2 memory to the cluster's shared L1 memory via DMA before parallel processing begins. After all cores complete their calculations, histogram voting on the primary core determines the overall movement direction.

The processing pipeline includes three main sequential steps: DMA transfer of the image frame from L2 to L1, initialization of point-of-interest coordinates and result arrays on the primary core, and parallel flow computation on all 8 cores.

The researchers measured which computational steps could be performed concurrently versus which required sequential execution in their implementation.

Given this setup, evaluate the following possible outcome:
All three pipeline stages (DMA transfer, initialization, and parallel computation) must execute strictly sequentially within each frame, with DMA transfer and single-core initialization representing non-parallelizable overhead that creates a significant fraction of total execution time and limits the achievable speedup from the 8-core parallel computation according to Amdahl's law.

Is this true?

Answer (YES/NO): NO